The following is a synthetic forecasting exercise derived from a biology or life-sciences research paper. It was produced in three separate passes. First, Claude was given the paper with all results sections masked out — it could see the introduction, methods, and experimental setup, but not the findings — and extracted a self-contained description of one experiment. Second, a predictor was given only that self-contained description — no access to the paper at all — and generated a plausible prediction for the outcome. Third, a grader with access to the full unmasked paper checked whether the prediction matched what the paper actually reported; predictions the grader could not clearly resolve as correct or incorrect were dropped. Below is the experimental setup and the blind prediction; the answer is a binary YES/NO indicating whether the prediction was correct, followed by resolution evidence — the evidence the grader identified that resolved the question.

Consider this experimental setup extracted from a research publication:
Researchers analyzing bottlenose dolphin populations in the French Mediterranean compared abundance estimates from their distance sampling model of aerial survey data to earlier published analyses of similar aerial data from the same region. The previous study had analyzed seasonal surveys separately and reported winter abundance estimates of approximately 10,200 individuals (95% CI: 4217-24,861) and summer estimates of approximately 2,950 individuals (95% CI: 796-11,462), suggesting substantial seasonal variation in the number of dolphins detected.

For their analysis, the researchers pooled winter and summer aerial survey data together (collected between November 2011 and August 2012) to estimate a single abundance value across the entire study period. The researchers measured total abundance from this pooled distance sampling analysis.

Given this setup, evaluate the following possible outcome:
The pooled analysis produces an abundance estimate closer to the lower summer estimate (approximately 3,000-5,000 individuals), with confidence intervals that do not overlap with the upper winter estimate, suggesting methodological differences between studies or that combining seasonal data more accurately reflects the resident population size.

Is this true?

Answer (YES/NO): NO